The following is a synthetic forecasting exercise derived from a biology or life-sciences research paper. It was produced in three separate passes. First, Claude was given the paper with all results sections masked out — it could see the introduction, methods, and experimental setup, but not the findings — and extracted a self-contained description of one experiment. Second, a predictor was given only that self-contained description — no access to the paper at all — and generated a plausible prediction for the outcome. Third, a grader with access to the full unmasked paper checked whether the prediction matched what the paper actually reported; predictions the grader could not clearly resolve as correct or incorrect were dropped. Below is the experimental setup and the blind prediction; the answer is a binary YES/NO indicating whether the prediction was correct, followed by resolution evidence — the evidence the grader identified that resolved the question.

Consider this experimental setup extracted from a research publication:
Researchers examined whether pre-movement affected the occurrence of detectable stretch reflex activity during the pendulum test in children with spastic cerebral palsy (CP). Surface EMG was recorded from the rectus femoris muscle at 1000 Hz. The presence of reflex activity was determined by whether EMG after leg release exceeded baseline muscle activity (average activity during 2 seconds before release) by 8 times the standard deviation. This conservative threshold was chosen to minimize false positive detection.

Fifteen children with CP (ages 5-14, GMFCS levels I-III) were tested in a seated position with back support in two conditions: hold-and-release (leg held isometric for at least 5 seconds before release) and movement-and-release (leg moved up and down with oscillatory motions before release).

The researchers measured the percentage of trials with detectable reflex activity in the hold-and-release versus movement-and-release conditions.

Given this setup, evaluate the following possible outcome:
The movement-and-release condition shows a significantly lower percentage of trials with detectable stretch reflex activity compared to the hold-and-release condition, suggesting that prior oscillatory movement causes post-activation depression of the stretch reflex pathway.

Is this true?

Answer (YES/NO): NO